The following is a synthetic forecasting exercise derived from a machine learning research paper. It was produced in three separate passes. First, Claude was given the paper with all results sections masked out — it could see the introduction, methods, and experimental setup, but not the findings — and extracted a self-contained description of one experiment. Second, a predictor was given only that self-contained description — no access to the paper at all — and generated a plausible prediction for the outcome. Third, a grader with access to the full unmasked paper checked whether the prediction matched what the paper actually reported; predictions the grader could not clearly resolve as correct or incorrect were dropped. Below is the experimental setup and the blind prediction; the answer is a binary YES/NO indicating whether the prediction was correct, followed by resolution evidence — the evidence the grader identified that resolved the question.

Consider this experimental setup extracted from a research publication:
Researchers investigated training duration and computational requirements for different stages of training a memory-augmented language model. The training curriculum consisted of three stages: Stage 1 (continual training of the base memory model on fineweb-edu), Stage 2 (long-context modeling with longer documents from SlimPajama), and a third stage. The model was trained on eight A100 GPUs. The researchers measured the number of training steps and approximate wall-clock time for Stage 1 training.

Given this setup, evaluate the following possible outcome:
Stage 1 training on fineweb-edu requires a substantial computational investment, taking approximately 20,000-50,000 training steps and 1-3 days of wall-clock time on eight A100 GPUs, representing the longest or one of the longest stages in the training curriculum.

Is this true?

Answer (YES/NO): NO